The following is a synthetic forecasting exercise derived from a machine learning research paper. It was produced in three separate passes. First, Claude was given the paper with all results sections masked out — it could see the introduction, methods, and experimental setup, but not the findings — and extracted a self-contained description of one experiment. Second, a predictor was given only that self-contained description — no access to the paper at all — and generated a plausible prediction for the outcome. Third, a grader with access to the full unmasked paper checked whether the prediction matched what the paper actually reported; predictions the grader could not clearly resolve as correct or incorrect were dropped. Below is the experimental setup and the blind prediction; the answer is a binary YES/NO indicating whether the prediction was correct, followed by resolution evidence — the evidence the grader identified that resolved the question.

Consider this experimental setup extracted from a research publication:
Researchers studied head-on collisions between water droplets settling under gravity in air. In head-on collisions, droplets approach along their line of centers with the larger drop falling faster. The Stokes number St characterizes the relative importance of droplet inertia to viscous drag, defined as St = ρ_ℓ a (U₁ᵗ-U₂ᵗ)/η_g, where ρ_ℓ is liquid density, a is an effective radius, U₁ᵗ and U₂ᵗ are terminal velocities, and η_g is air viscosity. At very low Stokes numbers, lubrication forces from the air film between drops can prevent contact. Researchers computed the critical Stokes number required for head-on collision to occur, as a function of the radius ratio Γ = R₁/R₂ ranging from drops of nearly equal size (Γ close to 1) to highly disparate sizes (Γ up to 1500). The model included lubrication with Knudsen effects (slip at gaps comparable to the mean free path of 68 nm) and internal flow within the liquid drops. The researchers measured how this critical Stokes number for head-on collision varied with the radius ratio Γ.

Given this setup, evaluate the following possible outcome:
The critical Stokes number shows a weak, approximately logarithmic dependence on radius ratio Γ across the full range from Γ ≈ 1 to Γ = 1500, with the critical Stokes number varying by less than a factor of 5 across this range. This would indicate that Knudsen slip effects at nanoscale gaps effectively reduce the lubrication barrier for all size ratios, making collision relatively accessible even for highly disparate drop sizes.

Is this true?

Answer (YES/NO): NO